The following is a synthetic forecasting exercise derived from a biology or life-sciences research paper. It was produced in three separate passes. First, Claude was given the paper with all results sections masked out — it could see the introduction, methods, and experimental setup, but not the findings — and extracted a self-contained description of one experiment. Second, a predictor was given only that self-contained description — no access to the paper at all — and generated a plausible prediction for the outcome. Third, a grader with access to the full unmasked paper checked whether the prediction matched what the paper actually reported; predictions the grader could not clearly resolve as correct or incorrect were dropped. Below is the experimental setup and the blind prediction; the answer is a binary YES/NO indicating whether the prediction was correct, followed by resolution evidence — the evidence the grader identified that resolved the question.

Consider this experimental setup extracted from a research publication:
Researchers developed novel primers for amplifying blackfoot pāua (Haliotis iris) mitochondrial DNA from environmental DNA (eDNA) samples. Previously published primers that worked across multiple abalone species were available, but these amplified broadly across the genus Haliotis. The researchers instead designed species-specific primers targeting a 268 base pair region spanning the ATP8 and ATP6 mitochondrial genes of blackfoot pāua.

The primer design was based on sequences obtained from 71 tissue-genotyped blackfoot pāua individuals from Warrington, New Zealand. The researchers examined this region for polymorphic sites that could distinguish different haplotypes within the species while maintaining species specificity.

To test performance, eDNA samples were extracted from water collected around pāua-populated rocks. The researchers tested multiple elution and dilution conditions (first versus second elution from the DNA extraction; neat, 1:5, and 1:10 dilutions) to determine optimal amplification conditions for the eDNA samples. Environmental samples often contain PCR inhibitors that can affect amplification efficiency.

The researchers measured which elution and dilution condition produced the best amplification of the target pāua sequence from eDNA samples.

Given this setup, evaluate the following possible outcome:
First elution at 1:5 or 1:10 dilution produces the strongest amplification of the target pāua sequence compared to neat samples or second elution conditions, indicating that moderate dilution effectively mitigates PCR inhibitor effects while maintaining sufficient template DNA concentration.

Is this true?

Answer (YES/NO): NO